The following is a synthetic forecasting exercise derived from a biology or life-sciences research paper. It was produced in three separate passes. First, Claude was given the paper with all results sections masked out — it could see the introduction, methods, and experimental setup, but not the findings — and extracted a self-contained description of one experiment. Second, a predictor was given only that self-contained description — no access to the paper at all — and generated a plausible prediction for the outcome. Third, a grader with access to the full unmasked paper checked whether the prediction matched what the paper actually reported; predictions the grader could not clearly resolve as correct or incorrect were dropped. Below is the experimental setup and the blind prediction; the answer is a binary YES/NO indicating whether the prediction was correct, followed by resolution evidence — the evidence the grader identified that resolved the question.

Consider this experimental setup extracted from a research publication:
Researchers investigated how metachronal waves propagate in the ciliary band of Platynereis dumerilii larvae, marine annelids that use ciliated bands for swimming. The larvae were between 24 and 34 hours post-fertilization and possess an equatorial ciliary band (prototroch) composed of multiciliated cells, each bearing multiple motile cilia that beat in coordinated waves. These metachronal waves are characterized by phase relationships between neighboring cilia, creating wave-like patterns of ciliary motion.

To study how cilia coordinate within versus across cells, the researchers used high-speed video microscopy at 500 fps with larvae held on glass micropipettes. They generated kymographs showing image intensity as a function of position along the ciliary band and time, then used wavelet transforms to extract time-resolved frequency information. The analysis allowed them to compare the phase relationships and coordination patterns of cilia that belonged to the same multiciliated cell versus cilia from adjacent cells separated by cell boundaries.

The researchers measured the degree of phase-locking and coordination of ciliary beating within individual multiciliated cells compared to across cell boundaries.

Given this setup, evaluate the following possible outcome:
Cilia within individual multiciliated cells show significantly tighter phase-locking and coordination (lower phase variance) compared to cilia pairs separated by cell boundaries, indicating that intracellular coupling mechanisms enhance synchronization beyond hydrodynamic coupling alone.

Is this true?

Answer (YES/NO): YES